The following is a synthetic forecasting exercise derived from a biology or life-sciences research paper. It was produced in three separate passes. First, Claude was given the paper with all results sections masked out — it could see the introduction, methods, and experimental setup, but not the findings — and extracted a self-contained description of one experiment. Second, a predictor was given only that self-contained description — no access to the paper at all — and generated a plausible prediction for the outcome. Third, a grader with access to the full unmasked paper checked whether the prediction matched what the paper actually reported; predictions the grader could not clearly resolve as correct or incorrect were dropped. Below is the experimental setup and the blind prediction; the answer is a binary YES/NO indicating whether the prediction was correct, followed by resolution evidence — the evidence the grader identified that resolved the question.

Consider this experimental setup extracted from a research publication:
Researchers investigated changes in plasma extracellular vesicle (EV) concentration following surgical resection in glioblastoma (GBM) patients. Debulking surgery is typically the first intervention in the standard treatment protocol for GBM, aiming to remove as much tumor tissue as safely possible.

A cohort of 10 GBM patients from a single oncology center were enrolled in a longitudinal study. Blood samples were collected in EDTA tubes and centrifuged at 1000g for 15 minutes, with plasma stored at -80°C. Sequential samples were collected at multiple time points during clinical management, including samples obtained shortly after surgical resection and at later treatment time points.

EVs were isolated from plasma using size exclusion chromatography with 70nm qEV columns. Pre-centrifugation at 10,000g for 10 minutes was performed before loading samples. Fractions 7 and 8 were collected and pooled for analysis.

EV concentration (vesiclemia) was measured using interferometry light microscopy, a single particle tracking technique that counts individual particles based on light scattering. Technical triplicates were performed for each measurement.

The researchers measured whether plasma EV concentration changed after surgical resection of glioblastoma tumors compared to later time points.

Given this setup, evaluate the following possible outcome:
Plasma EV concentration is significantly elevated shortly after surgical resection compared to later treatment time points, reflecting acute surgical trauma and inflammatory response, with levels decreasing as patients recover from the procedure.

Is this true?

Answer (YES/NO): NO